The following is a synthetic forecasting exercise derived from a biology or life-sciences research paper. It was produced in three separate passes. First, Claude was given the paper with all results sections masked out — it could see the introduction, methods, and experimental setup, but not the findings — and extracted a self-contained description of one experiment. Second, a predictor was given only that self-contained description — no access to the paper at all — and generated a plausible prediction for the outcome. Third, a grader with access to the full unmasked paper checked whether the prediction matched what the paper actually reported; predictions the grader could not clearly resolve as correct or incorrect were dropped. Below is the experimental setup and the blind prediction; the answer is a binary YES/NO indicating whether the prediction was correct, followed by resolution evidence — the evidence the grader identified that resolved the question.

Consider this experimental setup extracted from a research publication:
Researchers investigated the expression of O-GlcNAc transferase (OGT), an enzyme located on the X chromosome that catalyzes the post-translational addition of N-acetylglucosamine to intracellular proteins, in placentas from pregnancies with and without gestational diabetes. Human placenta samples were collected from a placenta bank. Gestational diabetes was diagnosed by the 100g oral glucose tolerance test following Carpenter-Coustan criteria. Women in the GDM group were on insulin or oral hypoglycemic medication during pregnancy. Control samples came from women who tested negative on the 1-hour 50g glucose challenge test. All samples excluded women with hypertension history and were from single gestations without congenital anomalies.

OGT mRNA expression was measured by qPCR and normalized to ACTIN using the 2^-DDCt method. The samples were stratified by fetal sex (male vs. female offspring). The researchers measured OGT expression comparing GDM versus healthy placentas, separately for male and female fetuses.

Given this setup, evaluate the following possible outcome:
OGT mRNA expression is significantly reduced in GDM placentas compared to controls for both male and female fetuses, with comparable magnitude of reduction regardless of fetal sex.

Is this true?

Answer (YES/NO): NO